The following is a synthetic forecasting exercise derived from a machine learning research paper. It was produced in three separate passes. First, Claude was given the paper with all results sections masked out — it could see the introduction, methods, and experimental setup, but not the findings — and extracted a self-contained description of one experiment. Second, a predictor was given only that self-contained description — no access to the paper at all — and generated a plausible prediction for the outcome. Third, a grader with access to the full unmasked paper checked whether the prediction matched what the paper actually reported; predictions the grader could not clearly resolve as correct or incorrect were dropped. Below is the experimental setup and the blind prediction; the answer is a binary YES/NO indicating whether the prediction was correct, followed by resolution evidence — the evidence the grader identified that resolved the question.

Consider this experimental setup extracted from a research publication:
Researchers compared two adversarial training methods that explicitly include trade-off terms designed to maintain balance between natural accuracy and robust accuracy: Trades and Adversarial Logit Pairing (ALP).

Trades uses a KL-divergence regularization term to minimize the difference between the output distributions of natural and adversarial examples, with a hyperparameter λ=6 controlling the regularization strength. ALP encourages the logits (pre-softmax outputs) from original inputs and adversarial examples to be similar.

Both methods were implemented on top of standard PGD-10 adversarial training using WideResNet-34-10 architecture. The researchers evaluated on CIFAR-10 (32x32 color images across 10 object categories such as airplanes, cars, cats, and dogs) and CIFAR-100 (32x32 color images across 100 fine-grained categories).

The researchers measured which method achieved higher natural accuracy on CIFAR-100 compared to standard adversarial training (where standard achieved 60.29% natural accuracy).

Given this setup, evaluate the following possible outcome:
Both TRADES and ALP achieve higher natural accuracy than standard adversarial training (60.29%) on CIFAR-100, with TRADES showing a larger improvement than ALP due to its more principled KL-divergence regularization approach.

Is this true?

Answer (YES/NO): NO